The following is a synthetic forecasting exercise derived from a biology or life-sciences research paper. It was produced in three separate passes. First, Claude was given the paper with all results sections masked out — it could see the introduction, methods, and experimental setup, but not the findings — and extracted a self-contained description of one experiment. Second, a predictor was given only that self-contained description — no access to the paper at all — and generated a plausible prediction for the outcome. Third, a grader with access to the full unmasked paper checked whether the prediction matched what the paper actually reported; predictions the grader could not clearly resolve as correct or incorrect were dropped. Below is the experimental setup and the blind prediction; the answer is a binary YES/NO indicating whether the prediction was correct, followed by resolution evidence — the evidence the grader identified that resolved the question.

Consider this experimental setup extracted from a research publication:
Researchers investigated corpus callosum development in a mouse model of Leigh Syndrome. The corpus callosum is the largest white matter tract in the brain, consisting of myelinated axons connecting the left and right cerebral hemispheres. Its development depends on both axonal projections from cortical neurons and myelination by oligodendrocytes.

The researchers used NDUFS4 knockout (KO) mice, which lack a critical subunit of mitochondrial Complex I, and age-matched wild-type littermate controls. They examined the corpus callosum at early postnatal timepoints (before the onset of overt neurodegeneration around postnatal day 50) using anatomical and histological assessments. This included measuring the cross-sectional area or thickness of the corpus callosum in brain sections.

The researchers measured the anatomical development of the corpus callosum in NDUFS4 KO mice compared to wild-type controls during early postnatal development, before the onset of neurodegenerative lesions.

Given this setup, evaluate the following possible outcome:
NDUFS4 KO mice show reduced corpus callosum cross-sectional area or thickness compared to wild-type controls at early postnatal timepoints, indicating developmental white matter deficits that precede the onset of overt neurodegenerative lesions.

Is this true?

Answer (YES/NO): YES